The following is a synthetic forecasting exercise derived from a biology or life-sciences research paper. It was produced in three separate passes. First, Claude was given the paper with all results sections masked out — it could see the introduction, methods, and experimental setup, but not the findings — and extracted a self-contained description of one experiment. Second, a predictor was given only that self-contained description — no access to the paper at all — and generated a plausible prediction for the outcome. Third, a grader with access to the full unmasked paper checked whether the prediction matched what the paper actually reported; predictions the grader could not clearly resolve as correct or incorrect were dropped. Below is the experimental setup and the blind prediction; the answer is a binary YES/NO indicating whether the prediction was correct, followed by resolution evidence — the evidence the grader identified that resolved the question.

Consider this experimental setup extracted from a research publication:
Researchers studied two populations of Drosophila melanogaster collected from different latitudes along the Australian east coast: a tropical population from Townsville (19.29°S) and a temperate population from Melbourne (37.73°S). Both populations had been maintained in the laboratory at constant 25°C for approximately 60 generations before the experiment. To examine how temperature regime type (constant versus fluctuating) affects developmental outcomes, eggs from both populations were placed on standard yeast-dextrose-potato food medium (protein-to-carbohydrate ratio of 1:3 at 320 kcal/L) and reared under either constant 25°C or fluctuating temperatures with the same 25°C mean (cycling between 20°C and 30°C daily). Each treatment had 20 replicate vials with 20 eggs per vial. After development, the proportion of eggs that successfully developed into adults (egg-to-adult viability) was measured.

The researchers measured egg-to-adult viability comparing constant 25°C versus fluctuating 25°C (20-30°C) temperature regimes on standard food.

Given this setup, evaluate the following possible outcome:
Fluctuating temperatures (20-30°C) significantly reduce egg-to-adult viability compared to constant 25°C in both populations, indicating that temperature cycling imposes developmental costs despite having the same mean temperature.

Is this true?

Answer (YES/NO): YES